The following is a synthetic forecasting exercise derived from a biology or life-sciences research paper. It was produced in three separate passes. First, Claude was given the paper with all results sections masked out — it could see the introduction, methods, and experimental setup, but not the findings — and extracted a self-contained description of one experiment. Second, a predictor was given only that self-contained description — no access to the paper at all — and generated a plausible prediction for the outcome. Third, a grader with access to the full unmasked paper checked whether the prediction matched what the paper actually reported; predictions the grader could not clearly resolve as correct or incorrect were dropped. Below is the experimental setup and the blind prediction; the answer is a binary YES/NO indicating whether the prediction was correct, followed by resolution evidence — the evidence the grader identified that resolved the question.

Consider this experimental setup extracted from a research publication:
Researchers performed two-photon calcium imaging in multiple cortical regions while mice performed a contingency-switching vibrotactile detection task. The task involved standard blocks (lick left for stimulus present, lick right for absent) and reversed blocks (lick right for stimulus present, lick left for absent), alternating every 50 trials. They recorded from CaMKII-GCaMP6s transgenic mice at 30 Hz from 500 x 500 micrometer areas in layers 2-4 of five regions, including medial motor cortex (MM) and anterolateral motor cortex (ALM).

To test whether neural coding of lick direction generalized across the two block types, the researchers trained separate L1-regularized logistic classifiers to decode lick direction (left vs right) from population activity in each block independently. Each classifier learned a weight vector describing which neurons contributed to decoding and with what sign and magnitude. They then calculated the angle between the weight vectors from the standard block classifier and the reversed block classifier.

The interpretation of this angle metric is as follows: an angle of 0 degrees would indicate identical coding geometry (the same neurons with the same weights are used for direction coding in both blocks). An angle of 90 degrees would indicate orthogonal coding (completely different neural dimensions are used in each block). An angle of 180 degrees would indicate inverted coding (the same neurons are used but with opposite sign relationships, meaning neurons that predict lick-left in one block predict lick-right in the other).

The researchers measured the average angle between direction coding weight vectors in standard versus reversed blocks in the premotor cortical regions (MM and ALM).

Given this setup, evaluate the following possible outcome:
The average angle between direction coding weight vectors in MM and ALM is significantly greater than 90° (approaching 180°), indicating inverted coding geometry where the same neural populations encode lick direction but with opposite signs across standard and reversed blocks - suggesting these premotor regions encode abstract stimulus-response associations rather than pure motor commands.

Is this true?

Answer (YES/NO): NO